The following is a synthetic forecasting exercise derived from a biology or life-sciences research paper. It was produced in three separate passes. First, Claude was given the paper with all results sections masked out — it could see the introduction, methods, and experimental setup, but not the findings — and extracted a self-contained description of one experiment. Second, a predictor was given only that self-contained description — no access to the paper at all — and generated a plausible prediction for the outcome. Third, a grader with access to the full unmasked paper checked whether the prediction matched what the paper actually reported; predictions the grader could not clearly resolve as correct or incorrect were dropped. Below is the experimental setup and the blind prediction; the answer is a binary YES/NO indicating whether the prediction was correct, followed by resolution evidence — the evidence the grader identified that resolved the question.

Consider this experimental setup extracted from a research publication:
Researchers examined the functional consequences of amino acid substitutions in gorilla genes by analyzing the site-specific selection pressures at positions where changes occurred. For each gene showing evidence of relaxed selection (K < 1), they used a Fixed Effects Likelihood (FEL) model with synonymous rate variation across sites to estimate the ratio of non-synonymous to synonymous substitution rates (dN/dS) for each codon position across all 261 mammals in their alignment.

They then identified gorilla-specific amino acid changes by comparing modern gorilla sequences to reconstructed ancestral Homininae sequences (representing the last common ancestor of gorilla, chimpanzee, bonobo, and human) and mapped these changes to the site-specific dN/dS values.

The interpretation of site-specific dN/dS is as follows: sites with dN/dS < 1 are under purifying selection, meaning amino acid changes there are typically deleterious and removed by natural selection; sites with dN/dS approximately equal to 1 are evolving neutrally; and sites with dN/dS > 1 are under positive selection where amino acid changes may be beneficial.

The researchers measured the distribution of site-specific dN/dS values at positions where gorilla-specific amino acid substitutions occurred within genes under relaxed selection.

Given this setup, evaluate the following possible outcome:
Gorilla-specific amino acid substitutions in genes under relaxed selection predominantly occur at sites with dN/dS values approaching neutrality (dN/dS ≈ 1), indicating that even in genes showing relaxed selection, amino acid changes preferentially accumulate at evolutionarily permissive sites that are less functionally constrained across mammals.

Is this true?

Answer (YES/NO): NO